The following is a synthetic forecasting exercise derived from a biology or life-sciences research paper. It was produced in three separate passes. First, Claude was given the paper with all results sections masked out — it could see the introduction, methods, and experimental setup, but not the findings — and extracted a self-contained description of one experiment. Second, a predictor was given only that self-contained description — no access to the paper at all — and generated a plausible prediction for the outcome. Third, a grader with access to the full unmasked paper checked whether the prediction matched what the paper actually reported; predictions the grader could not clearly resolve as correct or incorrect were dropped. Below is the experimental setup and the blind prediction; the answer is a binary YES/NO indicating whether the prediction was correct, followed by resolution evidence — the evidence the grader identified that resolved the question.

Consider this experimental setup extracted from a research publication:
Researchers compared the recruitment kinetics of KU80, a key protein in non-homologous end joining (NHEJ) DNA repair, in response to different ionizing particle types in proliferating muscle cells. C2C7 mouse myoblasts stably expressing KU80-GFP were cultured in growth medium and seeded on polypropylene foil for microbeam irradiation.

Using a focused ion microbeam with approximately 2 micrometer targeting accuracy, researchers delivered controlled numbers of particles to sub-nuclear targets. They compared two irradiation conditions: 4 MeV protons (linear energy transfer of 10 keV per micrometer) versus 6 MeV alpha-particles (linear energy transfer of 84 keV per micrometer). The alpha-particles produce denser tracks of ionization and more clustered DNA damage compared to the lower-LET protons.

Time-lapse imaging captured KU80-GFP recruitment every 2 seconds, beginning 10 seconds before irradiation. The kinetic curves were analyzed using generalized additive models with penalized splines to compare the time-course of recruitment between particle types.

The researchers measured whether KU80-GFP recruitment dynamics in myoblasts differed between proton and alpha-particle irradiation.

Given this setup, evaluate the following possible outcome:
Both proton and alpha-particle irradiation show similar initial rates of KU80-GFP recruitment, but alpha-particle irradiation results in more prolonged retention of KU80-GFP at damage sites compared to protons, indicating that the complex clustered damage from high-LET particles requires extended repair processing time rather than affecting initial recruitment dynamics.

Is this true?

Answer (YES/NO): NO